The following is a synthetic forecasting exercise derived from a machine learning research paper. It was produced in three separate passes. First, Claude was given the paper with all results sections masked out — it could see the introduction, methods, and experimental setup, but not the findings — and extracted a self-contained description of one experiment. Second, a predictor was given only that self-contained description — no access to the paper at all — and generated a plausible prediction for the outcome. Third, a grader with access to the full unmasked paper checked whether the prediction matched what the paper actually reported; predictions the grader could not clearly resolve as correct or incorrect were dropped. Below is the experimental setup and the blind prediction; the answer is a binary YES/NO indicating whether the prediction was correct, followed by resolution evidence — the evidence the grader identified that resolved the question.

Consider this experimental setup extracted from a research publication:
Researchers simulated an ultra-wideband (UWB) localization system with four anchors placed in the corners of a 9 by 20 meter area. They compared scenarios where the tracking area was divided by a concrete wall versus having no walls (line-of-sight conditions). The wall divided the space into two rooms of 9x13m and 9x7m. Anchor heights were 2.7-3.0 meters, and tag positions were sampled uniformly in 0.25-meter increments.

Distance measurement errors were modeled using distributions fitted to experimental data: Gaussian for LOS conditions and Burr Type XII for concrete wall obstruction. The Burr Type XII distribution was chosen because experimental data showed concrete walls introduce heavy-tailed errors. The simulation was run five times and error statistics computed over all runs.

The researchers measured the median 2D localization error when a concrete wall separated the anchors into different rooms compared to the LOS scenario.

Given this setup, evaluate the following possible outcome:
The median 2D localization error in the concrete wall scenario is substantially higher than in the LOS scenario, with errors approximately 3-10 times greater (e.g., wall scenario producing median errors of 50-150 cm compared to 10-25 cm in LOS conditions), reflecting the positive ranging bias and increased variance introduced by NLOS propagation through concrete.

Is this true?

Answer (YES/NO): NO